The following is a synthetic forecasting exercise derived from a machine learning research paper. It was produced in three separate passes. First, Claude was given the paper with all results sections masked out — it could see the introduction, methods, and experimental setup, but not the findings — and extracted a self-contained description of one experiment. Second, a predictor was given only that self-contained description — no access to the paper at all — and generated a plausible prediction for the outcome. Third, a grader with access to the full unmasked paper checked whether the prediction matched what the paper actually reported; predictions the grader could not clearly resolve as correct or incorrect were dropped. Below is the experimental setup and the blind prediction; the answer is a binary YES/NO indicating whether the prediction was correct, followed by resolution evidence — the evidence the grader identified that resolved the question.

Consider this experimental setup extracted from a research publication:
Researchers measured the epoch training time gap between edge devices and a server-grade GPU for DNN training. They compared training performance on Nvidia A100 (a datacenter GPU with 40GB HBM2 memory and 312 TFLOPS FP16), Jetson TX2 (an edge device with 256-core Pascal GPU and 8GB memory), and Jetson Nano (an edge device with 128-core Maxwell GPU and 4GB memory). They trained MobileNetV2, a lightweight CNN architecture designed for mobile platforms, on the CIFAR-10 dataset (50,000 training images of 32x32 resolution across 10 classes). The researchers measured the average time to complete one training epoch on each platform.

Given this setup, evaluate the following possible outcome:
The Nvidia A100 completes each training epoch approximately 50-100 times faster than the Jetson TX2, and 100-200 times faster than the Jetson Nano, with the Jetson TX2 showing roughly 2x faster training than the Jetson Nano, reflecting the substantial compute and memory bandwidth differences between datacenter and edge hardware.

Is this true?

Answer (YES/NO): YES